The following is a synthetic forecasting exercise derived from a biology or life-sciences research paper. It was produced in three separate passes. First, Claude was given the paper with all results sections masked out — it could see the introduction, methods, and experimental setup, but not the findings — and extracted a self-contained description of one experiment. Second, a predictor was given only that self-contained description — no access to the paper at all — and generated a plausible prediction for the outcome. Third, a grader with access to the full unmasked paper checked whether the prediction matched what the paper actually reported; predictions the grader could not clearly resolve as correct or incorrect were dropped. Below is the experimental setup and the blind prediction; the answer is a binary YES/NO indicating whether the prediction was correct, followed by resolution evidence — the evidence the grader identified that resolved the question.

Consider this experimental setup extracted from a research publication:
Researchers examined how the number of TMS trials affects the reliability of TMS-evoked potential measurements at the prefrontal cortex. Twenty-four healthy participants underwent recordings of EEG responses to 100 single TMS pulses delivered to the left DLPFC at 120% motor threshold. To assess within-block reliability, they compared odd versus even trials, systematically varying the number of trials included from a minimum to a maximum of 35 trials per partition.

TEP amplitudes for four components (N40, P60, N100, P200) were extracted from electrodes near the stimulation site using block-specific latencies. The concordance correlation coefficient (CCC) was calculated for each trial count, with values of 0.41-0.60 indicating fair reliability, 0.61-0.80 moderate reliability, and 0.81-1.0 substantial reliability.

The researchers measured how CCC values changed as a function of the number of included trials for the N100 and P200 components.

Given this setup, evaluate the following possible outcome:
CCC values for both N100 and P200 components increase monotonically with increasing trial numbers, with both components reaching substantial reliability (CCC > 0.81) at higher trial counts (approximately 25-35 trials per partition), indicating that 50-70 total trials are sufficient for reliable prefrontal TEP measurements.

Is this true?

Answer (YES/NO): YES